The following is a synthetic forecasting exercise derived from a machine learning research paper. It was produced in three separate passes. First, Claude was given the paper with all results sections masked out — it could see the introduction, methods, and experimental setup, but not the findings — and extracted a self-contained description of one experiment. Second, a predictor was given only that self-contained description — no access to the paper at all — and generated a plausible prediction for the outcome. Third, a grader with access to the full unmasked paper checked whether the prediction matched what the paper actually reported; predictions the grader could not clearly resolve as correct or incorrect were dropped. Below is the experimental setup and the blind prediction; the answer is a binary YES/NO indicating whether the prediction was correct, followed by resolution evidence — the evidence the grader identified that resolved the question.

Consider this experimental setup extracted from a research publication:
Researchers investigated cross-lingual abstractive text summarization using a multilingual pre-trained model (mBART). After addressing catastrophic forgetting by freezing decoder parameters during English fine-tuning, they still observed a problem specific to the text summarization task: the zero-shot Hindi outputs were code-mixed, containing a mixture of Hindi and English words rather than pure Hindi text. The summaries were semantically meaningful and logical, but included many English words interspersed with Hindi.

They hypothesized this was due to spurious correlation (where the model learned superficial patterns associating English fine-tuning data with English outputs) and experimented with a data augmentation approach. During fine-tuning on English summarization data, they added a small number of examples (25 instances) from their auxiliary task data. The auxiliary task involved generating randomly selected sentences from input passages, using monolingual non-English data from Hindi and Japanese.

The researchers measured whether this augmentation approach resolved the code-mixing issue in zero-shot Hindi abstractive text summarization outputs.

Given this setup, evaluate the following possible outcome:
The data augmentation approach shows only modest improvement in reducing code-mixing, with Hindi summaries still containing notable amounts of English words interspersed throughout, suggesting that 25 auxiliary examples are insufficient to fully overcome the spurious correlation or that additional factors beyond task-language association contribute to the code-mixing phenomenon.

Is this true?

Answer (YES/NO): NO